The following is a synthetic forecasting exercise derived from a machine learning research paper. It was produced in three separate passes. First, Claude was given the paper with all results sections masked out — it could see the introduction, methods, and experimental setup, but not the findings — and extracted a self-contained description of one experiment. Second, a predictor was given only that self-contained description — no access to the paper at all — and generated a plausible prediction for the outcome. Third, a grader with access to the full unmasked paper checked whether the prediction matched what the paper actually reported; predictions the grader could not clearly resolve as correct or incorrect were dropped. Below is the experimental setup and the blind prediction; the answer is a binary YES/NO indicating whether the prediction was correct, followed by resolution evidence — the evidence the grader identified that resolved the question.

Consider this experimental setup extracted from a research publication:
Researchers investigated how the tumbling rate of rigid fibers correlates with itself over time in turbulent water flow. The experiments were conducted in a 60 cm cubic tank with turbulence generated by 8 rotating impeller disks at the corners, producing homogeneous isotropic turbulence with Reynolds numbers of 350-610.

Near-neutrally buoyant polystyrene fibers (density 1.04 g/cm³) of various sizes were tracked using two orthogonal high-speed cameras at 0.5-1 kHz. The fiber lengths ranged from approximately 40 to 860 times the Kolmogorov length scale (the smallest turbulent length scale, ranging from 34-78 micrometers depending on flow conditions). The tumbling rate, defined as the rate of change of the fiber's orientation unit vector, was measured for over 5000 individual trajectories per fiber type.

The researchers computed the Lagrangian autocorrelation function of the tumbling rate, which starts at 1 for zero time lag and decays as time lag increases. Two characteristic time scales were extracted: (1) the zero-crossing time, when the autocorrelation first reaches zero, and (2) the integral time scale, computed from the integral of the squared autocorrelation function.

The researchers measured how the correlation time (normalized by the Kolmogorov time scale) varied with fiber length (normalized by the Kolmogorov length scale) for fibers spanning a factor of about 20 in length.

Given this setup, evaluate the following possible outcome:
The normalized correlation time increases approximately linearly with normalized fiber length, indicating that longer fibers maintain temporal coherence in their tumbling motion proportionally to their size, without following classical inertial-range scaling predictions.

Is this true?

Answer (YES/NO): NO